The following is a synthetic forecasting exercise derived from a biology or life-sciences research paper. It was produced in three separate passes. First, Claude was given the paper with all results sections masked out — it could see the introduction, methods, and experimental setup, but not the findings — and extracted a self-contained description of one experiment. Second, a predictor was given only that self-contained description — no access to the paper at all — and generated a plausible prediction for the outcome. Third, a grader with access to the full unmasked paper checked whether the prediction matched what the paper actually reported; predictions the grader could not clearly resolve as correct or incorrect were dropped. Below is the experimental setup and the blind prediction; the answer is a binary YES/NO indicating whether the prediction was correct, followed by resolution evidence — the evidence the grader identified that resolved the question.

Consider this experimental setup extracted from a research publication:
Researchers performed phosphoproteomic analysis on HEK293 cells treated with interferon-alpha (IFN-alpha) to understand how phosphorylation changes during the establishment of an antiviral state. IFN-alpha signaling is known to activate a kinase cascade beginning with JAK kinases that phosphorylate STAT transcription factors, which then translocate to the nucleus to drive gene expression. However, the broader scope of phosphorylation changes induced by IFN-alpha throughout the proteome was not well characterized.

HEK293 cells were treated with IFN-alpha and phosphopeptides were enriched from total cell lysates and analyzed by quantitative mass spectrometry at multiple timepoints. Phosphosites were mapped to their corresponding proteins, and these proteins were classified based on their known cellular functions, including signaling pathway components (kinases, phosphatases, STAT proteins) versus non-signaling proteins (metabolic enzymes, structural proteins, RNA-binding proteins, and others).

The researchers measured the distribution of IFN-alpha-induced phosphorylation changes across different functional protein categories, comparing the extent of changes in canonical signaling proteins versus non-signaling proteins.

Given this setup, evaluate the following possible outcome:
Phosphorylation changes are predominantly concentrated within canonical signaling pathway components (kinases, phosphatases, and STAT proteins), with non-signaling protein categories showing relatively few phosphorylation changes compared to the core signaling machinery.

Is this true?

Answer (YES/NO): NO